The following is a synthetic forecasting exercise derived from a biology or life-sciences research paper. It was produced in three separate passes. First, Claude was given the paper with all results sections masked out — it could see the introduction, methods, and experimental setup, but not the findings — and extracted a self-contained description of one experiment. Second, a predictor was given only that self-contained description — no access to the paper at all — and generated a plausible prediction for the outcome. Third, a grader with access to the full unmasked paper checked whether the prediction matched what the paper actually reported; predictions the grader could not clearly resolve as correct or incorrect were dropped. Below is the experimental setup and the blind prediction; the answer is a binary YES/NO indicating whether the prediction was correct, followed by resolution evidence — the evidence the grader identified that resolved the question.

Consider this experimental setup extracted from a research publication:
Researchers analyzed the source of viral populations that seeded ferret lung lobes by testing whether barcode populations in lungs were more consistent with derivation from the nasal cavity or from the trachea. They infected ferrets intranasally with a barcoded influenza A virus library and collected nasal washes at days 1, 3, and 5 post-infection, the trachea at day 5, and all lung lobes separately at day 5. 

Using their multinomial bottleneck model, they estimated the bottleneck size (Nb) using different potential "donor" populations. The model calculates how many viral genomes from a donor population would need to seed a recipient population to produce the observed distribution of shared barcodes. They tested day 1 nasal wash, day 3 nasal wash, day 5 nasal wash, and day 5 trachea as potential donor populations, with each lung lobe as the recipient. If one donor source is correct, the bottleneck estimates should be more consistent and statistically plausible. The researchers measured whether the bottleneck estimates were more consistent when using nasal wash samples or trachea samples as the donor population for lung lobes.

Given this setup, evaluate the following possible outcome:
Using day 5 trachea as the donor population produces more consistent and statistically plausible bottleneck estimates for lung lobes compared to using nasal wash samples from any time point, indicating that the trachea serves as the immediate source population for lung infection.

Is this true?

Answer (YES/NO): NO